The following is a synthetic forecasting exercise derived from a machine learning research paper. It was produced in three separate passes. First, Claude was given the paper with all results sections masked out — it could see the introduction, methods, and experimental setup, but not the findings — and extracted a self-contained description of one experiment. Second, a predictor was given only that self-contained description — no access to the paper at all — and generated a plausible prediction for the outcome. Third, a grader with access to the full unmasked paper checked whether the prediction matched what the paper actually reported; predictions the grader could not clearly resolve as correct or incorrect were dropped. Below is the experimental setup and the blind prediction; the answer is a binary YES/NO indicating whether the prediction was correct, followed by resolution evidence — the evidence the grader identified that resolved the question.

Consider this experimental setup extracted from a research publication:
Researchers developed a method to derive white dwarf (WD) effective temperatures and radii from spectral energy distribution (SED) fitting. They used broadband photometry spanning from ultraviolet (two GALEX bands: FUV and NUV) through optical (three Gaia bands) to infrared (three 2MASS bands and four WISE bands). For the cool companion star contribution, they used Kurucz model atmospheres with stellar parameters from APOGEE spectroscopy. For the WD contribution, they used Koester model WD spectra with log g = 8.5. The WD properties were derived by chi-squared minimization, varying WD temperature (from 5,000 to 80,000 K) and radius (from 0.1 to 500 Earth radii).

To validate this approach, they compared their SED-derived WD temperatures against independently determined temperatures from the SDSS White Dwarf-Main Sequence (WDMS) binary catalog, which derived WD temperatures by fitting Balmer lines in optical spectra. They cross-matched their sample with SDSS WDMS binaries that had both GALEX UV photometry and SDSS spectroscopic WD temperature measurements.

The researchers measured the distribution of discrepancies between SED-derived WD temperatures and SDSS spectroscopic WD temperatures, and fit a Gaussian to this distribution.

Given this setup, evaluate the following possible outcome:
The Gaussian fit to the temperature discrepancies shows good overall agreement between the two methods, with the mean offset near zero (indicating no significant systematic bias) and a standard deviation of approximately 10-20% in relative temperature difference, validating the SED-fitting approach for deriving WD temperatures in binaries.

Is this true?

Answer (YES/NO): NO